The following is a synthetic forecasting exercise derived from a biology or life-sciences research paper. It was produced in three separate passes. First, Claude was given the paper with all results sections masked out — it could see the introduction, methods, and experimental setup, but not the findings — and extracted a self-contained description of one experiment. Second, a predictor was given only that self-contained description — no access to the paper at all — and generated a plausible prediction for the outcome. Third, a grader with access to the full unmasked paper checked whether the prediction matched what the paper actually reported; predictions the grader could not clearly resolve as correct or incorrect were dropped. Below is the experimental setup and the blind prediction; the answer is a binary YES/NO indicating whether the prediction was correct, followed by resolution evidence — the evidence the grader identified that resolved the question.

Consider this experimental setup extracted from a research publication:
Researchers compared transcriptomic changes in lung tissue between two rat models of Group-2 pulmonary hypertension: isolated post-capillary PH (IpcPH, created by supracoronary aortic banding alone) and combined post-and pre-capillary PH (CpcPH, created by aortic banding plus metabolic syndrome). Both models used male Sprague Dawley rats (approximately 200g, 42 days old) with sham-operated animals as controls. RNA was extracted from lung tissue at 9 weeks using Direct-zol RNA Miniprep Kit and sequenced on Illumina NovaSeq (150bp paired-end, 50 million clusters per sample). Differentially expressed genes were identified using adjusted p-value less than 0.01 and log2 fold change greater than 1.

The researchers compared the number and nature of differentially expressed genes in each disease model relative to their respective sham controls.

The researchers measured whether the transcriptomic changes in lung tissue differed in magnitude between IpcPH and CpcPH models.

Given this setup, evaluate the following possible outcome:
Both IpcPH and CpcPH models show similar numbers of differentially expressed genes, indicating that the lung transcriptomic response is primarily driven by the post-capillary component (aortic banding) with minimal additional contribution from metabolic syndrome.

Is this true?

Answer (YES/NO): NO